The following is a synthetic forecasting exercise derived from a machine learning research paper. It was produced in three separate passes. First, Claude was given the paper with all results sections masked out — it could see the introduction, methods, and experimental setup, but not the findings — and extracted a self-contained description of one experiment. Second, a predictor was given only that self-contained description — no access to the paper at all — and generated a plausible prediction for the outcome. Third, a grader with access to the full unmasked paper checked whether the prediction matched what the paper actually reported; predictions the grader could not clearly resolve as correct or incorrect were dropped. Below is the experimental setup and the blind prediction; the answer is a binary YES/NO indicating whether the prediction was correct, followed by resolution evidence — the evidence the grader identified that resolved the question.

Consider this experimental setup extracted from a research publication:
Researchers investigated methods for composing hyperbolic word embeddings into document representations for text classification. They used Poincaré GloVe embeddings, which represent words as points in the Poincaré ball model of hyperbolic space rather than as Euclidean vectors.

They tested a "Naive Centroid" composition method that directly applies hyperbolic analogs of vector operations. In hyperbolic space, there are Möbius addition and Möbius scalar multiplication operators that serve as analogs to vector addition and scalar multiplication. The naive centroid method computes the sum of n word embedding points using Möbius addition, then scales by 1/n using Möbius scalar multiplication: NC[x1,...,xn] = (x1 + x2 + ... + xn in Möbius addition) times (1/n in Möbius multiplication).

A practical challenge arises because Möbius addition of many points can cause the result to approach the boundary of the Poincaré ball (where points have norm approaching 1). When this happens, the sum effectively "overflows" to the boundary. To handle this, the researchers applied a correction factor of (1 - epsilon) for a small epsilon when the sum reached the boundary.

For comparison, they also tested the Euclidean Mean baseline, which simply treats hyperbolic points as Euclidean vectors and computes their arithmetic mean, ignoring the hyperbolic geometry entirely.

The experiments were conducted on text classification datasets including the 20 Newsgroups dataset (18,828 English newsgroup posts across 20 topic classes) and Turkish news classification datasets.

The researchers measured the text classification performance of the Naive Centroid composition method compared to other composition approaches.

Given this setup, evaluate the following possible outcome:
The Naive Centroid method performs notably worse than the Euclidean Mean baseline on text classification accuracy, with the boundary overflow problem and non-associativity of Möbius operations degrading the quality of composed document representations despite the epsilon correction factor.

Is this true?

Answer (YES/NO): YES